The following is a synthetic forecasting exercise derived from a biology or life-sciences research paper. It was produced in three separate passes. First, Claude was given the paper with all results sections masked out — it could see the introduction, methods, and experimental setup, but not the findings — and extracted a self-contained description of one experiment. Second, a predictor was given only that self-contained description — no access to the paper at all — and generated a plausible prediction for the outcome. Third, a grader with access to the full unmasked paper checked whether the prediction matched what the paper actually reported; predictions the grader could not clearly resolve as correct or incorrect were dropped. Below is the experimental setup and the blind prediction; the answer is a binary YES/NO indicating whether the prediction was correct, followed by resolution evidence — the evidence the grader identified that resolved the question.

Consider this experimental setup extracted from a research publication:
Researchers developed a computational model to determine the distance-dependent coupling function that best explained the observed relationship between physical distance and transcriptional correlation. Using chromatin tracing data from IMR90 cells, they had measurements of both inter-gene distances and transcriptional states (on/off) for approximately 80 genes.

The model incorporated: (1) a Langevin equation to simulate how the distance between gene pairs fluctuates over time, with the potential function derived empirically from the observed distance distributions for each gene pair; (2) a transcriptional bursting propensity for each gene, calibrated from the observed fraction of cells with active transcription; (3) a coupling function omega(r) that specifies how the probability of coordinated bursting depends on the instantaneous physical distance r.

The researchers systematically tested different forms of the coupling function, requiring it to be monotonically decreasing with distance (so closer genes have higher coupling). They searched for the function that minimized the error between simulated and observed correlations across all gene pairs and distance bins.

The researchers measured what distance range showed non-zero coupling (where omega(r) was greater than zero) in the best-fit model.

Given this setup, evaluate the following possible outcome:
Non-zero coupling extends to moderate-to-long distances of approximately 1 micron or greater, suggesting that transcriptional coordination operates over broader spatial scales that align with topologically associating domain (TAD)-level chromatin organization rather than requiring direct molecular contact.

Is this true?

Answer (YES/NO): NO